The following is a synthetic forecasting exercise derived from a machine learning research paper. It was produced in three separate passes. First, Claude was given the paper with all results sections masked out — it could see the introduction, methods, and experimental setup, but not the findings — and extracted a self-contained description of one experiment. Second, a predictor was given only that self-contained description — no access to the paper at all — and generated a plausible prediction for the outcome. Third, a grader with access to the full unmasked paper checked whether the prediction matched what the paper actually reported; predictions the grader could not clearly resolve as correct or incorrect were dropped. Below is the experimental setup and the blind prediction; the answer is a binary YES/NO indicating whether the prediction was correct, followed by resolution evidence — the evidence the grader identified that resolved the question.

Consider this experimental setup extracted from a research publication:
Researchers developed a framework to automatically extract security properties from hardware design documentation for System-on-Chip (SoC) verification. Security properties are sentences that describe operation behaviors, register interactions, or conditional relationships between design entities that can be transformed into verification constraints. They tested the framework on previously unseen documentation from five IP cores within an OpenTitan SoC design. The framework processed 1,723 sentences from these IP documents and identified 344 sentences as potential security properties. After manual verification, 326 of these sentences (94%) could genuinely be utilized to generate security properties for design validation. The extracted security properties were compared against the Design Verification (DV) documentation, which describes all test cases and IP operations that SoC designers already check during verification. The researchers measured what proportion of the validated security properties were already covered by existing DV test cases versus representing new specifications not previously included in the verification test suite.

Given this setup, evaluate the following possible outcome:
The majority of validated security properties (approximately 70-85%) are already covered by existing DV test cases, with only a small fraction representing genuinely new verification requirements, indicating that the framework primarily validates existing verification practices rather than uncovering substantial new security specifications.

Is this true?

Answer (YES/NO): YES